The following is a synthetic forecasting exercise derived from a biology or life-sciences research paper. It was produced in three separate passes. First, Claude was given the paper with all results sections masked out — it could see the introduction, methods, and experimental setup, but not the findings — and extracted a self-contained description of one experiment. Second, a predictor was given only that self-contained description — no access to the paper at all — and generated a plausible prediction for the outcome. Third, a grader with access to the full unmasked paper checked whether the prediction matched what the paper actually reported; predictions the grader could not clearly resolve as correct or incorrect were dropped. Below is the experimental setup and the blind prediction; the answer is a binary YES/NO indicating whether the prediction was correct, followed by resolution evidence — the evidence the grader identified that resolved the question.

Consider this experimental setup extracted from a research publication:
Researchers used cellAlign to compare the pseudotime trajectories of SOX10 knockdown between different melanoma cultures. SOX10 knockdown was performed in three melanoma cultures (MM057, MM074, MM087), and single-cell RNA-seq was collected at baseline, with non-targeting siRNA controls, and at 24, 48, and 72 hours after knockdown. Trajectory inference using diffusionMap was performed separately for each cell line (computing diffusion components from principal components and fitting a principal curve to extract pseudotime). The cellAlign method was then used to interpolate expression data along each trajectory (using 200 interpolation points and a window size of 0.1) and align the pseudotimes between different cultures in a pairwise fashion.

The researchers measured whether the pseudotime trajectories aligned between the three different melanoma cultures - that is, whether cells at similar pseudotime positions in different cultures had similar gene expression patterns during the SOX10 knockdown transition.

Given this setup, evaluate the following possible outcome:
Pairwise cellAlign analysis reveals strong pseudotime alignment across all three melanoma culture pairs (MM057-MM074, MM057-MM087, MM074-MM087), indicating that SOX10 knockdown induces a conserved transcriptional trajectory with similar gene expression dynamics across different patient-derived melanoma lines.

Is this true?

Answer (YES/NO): YES